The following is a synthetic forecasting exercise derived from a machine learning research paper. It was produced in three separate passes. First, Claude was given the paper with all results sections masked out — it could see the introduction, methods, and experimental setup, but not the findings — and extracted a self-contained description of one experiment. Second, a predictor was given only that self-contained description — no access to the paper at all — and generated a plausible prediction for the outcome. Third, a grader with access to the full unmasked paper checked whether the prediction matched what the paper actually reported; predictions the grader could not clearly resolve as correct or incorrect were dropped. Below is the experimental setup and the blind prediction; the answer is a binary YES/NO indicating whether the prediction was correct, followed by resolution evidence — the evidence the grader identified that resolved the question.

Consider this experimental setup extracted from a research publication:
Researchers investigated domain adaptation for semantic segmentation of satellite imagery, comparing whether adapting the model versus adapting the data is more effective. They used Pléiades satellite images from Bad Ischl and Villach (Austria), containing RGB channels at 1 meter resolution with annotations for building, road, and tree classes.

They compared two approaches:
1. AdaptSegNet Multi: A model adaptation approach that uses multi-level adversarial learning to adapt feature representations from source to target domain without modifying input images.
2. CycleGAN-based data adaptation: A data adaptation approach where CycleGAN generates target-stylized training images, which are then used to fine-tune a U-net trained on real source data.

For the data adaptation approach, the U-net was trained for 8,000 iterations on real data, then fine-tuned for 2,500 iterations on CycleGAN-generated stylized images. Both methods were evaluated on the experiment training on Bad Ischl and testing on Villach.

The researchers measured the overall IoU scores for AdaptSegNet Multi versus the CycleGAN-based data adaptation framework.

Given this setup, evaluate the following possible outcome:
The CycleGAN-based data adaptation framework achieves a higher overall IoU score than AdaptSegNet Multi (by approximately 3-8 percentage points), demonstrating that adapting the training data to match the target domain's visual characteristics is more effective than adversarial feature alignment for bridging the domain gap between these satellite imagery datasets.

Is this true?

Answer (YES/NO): NO